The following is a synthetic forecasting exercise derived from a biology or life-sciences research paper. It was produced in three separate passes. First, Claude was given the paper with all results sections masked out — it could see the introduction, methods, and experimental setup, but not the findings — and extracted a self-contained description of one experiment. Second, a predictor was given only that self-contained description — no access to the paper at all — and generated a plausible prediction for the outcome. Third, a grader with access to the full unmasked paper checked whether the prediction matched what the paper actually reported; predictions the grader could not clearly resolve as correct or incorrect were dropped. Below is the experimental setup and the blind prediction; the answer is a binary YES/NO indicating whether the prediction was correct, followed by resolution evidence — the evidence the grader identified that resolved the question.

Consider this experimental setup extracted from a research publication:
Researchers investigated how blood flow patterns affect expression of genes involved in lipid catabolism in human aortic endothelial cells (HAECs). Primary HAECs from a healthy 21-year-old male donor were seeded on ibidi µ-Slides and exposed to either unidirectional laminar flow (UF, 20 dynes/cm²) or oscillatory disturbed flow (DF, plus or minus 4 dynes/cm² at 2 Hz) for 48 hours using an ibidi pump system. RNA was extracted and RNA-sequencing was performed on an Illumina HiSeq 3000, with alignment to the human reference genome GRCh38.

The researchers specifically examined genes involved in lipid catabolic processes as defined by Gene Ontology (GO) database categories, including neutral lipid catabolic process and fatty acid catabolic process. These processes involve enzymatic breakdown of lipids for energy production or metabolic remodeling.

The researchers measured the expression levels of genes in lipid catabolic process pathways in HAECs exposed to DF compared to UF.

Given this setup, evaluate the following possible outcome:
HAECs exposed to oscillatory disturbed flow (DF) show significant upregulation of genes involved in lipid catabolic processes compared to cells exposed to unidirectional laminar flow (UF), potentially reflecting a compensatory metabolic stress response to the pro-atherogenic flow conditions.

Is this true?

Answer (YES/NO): NO